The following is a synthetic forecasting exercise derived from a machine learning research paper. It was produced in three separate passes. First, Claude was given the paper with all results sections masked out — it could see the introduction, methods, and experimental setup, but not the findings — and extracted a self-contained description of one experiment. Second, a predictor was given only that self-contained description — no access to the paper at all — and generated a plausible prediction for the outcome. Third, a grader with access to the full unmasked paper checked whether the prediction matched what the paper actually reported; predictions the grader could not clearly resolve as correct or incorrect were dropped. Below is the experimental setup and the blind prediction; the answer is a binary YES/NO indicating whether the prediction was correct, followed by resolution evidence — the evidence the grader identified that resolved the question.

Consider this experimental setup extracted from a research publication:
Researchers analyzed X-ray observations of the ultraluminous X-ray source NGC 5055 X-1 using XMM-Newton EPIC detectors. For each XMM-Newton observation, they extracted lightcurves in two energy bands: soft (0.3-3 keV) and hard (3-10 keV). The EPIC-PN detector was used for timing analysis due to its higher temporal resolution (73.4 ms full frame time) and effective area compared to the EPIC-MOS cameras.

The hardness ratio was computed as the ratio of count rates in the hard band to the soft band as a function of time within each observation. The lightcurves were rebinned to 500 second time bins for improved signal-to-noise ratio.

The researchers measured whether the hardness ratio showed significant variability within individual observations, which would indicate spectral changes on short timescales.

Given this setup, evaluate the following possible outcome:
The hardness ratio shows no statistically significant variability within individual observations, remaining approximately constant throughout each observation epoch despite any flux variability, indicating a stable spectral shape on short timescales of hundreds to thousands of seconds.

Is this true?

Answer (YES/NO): YES